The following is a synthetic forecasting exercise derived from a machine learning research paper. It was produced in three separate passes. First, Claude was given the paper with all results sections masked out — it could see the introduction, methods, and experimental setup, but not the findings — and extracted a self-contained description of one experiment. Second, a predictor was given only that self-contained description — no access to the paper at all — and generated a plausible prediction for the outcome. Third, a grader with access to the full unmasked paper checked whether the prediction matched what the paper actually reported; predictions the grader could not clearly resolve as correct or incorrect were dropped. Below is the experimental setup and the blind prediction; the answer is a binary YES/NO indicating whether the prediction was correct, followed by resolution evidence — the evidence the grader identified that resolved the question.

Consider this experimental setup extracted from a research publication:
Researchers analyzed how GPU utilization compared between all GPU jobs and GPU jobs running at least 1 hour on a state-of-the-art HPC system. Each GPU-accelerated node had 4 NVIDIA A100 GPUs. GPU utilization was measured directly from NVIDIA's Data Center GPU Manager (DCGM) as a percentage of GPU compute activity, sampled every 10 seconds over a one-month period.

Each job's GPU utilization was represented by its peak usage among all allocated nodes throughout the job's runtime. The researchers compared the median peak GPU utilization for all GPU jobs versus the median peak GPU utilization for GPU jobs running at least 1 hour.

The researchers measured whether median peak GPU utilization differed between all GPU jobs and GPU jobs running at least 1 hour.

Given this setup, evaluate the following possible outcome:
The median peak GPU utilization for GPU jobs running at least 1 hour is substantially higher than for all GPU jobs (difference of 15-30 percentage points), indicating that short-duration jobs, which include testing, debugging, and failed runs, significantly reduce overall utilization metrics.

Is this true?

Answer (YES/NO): NO